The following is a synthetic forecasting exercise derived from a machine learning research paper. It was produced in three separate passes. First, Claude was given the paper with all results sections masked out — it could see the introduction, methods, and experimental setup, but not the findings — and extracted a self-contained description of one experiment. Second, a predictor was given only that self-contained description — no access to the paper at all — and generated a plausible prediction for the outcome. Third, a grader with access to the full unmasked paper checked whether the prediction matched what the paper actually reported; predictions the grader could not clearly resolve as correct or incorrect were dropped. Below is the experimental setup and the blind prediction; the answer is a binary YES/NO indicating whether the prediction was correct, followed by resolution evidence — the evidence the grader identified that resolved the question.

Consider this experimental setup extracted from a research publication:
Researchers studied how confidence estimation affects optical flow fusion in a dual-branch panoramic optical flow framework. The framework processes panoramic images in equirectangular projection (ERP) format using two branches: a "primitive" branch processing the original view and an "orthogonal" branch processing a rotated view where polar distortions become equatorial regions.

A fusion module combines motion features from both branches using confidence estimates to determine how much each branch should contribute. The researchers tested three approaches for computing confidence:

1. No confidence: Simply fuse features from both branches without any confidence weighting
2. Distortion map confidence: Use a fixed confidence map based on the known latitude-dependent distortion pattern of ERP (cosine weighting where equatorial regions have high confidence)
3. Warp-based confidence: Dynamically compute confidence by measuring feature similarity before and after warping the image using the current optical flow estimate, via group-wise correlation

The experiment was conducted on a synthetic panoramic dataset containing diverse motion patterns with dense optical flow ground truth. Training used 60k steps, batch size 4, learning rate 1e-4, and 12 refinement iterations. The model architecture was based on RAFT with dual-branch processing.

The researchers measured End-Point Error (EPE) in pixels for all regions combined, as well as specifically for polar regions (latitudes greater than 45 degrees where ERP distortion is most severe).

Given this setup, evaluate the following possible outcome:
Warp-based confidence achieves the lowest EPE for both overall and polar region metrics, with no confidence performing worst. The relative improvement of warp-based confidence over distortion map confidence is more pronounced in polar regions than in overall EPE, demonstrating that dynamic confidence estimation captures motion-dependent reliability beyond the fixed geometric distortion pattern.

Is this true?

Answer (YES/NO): NO